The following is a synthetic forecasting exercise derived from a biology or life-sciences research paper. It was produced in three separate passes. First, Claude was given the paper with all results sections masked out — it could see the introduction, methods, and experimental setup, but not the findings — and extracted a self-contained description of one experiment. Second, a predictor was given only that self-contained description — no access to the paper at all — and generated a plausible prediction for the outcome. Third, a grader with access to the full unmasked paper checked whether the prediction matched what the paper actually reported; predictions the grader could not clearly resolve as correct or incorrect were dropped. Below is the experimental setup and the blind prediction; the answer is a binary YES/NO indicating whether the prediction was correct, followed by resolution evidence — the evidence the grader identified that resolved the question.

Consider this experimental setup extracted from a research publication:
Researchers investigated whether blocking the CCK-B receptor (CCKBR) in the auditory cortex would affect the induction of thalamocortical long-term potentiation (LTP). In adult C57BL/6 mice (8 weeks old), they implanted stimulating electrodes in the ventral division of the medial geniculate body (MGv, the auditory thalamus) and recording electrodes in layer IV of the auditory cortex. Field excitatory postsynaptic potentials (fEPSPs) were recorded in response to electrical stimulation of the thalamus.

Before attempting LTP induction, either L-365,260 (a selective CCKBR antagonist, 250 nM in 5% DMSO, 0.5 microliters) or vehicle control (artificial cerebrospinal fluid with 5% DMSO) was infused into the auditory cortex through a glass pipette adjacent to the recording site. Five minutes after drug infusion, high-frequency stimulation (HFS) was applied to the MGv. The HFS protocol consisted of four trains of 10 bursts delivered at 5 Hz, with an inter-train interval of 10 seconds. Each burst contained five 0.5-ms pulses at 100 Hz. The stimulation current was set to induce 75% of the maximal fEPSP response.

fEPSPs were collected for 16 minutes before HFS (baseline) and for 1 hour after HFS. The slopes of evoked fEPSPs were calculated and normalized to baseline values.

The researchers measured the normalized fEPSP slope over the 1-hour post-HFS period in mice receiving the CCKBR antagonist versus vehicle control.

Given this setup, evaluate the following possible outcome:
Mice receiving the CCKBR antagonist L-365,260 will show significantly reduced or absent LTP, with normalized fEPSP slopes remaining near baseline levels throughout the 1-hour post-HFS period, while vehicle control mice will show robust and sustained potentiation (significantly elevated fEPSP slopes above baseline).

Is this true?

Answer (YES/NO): YES